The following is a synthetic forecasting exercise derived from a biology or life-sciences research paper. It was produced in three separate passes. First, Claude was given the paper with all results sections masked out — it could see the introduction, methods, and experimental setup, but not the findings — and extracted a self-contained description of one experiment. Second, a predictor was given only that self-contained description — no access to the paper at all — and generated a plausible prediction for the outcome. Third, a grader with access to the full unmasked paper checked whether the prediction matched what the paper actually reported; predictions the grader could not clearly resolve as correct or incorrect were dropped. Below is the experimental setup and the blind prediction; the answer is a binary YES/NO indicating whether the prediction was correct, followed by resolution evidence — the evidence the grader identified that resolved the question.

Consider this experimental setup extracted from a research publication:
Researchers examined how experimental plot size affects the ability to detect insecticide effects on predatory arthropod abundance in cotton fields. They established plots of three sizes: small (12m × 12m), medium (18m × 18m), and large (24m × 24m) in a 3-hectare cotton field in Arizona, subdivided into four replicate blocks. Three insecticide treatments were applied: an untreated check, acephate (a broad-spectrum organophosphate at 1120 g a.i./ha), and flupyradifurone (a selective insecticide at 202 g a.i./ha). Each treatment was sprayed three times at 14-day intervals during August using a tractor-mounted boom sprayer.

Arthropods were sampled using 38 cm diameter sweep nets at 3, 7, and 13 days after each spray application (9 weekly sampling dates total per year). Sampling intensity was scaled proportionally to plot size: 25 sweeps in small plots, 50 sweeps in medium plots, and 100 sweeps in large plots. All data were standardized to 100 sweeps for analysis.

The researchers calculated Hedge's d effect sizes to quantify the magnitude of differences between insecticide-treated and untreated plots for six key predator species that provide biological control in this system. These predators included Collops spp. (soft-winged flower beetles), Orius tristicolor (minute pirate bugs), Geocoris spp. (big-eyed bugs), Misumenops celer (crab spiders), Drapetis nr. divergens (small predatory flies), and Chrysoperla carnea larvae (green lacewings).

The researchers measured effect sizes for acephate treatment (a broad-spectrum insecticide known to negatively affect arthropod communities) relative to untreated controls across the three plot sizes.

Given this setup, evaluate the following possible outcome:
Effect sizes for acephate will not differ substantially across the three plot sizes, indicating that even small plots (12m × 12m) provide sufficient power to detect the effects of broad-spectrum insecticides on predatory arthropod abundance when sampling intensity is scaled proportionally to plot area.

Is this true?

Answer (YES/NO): YES